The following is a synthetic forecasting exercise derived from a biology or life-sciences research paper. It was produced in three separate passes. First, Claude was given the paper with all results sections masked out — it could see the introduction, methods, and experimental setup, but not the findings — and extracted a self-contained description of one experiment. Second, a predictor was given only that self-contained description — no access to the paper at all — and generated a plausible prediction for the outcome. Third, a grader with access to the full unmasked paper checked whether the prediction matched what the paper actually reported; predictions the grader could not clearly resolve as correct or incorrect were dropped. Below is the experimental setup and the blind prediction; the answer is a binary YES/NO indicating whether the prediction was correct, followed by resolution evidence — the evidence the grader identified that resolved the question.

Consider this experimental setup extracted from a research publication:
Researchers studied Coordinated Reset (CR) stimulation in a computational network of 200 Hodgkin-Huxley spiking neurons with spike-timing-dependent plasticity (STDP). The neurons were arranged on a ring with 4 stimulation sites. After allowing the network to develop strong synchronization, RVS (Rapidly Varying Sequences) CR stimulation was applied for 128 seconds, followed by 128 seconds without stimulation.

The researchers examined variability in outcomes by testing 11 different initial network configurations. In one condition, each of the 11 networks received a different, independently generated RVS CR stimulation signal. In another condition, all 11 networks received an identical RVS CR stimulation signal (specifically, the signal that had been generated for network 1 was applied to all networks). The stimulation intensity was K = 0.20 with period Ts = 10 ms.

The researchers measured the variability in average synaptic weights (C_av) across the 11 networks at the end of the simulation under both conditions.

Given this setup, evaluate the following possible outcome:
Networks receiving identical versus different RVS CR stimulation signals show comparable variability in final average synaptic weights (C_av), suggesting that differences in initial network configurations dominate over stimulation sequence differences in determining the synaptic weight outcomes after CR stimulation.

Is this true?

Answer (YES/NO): NO